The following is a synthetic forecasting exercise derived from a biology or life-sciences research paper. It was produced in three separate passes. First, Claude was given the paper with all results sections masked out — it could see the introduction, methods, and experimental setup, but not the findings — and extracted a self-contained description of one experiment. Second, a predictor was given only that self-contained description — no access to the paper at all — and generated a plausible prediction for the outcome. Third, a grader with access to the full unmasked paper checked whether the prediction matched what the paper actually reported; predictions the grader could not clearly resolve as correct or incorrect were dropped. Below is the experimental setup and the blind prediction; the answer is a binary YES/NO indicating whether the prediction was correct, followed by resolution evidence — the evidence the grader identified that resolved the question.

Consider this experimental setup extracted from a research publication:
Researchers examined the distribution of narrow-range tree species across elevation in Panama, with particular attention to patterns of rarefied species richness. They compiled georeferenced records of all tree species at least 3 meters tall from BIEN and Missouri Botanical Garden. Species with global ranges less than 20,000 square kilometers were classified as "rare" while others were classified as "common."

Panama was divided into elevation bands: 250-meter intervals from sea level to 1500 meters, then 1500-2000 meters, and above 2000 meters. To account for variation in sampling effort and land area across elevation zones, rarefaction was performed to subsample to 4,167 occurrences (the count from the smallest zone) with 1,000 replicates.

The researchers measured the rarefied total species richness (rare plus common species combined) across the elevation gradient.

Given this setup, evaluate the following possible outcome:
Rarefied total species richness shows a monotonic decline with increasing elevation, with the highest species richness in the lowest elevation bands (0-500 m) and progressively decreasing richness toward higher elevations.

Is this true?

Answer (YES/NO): NO